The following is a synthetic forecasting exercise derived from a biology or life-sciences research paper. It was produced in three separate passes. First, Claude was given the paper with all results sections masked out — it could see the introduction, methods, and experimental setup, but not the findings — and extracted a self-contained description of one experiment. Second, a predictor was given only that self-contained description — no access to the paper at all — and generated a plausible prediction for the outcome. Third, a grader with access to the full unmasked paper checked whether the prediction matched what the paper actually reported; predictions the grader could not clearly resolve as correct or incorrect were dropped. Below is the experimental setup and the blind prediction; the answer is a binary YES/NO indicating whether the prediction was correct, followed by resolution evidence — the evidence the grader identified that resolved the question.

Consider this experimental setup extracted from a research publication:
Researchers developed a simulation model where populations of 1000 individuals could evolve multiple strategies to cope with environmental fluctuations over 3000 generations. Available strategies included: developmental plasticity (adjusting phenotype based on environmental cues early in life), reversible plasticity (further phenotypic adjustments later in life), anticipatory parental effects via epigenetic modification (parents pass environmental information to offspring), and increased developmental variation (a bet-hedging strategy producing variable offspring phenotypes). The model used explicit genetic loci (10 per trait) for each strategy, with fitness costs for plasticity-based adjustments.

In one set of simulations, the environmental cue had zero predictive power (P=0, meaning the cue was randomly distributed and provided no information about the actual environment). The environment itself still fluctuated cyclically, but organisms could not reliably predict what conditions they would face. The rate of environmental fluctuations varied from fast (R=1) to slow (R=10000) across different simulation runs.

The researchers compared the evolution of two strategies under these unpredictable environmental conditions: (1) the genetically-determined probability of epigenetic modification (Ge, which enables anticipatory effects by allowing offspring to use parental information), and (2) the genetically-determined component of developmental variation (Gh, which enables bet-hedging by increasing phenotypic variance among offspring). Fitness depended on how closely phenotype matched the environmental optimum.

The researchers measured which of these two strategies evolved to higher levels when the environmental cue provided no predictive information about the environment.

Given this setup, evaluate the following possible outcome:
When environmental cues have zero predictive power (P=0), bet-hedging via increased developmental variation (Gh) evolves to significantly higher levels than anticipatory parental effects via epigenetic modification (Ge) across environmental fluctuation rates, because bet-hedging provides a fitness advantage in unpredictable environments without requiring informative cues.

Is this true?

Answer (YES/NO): NO